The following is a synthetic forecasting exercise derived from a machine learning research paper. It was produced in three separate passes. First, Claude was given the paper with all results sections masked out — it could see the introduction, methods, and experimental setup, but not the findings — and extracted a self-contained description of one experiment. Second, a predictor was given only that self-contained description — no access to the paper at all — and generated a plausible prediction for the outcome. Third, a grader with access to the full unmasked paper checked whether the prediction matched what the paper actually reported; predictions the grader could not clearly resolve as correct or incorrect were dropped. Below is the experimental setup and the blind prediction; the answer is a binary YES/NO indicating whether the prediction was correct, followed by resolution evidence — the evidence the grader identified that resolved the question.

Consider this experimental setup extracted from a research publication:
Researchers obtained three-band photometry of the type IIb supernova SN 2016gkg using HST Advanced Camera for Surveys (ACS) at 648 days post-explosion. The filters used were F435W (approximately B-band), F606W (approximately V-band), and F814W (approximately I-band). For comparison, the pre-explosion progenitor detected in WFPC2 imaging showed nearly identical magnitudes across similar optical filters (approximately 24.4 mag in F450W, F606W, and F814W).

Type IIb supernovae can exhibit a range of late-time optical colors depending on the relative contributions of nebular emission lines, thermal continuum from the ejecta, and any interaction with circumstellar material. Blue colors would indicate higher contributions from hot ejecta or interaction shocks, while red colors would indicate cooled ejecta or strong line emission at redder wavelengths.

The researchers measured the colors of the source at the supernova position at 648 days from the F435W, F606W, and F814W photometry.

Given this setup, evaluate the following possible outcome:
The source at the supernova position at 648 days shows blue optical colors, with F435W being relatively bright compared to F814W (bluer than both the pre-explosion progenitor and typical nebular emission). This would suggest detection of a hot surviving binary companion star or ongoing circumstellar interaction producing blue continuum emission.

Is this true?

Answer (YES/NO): NO